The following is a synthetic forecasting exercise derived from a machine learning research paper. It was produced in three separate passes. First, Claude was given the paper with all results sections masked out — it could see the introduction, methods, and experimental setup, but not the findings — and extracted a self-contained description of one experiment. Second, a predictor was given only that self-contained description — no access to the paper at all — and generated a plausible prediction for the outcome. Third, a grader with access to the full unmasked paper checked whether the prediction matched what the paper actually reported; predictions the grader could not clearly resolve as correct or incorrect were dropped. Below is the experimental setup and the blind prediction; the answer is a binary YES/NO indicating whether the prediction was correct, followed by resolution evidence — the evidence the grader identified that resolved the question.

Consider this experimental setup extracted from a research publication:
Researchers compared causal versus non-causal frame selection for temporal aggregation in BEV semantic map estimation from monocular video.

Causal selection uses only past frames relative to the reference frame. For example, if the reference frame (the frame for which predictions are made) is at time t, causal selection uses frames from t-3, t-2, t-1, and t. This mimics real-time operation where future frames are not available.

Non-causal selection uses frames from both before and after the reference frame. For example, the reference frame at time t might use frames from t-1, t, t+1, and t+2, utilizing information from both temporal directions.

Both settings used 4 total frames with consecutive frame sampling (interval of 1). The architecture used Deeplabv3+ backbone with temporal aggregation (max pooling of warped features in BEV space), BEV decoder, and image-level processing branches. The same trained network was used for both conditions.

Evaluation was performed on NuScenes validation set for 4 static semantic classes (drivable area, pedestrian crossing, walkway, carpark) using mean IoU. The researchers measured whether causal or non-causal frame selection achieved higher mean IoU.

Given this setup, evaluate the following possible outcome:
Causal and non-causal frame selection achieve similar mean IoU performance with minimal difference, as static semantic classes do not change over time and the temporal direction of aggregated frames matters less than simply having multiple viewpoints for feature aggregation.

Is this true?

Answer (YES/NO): NO